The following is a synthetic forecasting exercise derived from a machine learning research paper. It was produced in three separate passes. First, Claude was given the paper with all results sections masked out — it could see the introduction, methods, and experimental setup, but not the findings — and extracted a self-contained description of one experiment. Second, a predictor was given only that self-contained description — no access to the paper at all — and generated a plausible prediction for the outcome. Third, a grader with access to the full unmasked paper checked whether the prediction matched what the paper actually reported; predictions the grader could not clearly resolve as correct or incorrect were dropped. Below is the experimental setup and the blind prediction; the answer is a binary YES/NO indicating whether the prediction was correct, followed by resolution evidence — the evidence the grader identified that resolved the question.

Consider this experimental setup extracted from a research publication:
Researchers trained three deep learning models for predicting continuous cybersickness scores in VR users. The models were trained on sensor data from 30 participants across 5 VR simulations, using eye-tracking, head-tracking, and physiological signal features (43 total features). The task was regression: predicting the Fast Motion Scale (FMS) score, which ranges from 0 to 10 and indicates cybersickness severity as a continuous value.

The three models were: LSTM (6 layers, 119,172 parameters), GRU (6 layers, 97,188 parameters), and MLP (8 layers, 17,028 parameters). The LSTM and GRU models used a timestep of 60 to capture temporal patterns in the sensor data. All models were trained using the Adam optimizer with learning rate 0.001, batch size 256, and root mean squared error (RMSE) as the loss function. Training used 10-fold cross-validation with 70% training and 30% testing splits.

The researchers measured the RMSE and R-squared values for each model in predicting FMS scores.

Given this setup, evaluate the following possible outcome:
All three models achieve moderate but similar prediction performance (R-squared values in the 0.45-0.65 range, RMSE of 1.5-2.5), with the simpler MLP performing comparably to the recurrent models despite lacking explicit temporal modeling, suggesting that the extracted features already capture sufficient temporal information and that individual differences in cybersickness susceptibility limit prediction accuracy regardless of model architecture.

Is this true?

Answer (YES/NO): NO